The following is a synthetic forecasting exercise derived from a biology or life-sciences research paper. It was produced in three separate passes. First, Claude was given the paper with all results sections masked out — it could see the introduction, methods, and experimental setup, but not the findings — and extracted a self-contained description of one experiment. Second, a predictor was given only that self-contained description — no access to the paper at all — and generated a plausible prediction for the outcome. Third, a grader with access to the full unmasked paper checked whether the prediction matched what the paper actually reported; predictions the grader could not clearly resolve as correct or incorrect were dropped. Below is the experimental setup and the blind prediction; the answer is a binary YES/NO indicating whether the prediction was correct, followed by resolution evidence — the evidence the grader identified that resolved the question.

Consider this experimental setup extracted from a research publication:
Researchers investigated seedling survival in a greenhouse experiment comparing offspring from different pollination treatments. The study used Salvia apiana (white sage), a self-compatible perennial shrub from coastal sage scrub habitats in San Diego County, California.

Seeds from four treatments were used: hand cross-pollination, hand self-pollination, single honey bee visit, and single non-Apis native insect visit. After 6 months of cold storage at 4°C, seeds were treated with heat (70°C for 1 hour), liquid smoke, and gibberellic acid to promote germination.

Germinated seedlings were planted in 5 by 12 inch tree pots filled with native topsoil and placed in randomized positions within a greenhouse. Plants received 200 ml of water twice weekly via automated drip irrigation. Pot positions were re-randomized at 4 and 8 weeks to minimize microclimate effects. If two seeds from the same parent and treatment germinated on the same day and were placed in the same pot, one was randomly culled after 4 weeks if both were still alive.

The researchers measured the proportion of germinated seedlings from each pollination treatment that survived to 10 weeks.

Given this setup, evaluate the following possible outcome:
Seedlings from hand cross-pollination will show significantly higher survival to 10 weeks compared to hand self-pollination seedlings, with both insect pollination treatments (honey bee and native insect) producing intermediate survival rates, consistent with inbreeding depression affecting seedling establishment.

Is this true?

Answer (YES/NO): NO